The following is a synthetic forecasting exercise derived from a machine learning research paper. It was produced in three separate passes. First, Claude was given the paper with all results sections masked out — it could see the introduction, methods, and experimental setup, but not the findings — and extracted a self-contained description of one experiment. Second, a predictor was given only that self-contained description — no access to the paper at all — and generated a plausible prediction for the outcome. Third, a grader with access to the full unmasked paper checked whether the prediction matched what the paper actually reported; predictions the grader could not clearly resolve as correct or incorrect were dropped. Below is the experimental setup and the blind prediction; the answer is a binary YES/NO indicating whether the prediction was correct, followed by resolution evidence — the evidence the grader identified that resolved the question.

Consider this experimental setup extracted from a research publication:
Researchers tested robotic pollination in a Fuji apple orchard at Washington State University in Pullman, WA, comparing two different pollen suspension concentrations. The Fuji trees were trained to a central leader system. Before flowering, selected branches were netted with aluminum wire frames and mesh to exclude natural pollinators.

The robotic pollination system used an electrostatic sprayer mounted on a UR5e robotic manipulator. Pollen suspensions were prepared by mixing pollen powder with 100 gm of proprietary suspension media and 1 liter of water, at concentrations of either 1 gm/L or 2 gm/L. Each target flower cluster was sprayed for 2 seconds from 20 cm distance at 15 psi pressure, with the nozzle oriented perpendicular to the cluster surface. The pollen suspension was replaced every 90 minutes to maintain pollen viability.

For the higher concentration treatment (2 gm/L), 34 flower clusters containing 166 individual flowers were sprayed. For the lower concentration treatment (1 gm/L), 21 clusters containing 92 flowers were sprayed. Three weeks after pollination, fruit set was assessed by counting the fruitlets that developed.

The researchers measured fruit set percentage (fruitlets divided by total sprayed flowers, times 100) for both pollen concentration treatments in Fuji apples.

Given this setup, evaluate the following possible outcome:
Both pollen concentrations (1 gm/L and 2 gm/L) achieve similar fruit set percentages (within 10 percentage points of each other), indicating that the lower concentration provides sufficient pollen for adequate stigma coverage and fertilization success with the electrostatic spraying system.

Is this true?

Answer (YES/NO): YES